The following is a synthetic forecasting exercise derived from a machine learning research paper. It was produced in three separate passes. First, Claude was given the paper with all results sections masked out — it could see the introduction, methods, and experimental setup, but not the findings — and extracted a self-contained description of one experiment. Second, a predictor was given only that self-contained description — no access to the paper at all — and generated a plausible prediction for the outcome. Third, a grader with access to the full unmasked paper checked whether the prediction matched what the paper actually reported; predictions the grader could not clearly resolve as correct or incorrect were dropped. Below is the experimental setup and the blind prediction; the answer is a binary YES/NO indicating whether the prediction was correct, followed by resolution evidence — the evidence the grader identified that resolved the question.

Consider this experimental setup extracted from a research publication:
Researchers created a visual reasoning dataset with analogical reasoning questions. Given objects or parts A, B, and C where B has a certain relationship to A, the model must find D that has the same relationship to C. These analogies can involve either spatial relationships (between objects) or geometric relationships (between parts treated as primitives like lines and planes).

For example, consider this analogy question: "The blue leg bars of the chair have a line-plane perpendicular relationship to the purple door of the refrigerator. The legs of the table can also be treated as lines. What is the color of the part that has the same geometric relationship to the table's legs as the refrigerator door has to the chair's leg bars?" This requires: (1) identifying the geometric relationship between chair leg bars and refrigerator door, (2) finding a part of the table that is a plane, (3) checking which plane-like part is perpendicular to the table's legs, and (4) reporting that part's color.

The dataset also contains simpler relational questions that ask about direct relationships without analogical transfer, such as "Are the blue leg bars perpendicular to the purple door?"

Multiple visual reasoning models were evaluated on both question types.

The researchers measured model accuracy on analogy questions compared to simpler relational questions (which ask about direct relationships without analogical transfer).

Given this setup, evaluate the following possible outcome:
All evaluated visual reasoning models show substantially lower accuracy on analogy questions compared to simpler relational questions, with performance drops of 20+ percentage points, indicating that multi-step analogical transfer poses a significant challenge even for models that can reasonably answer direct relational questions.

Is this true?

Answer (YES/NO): NO